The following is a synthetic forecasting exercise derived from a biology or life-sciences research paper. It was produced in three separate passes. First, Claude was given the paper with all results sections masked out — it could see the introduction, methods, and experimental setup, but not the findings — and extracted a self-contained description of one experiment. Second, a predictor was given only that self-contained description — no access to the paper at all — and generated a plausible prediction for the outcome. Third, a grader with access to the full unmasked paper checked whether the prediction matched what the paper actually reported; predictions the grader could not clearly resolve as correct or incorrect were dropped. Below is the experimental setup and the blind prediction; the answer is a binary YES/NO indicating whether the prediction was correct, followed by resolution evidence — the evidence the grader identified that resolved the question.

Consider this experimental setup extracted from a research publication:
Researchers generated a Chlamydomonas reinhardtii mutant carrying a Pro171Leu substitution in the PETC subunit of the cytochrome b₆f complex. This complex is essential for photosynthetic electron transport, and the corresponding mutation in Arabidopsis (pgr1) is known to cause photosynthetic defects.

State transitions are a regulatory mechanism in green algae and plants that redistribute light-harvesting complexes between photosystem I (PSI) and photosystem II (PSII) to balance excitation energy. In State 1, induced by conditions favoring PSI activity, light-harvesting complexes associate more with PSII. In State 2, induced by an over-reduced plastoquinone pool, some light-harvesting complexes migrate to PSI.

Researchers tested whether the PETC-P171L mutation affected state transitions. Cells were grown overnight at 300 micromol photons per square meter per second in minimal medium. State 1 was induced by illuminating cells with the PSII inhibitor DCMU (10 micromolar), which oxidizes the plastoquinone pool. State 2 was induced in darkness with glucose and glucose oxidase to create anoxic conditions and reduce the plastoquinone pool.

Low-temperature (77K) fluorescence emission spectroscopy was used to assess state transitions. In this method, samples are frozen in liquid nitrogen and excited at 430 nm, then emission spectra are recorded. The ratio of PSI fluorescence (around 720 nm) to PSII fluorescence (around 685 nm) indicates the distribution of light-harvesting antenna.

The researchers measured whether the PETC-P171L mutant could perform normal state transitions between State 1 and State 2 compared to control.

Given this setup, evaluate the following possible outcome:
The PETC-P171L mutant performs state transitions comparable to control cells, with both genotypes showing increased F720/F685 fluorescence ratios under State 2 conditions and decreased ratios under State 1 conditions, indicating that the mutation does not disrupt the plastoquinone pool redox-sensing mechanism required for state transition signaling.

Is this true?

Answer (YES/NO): YES